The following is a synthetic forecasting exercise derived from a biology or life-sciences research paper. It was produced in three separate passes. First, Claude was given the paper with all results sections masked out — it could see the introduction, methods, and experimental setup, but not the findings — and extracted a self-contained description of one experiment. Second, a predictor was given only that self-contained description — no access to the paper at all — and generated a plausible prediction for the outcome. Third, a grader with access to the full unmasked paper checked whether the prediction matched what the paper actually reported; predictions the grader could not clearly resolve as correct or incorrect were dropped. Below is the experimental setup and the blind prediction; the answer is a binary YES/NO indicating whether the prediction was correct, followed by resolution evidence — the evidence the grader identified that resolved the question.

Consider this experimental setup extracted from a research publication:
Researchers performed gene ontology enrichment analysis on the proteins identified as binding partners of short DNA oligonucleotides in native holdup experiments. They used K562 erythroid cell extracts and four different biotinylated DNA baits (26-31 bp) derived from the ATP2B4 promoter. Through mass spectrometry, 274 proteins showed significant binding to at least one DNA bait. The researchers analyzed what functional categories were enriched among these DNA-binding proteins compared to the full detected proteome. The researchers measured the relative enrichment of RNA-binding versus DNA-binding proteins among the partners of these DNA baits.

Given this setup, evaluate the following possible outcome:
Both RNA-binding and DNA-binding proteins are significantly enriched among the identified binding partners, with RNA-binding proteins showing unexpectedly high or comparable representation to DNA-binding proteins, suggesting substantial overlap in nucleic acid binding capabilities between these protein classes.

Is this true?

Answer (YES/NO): YES